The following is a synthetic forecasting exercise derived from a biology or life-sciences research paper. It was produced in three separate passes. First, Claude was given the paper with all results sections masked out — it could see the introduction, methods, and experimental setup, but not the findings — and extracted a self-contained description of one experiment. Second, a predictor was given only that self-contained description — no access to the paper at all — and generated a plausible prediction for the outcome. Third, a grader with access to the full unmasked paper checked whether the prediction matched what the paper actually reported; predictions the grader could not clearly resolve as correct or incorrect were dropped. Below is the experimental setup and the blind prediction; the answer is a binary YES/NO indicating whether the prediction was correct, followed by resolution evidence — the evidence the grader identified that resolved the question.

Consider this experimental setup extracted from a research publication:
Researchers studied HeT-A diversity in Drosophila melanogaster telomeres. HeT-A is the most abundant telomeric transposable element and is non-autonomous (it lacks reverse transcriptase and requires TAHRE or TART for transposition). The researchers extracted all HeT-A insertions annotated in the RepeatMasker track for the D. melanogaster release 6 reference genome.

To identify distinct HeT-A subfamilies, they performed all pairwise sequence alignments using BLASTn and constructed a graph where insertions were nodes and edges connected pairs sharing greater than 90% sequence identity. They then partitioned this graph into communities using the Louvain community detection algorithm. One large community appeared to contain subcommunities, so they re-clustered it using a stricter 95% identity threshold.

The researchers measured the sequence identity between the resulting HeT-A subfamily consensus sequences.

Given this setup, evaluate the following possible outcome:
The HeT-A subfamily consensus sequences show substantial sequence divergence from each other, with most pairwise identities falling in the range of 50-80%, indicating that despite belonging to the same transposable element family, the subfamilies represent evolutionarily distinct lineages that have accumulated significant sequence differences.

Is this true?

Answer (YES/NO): NO